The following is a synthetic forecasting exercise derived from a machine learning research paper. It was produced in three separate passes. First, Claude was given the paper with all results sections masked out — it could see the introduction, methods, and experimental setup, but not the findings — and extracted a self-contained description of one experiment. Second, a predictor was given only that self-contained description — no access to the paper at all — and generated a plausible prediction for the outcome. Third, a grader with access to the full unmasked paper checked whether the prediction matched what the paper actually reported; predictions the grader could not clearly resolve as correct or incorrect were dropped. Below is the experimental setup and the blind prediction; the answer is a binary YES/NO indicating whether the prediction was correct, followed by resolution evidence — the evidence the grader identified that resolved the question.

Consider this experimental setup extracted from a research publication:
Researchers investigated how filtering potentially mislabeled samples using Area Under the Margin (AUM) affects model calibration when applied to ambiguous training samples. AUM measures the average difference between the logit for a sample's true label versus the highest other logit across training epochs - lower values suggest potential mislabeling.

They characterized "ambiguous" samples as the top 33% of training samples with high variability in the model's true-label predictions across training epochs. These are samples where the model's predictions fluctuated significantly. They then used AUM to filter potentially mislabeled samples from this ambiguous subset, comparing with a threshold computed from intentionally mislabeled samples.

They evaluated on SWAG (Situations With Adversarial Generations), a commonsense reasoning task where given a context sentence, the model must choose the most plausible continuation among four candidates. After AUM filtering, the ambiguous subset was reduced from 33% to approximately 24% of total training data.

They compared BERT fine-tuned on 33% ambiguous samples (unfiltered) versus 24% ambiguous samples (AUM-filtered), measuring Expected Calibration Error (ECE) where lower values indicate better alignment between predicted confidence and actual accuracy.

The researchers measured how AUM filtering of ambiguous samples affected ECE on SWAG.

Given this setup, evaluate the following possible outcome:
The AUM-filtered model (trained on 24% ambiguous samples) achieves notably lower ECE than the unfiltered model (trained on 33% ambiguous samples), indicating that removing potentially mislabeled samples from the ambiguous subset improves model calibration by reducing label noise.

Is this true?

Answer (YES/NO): NO